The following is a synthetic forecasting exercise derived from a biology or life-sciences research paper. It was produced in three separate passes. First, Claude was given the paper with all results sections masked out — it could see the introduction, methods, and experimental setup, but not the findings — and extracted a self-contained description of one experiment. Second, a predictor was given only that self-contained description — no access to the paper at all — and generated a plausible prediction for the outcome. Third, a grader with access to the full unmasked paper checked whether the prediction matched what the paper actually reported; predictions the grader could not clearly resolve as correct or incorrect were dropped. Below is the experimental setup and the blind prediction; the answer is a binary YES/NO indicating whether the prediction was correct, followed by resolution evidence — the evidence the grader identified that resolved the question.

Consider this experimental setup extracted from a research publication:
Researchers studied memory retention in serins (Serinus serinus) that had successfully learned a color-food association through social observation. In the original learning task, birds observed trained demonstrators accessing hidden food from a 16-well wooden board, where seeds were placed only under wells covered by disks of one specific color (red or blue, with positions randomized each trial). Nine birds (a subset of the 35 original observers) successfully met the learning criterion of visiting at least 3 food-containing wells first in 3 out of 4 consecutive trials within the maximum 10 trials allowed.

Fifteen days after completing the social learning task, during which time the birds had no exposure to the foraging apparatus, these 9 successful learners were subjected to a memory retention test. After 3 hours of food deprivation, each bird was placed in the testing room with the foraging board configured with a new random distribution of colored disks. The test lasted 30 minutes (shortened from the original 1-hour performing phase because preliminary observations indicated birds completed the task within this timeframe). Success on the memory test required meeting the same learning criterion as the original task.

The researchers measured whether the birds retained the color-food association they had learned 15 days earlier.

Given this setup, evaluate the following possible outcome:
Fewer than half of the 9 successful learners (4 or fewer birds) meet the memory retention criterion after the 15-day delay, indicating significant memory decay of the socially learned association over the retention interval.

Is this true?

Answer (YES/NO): NO